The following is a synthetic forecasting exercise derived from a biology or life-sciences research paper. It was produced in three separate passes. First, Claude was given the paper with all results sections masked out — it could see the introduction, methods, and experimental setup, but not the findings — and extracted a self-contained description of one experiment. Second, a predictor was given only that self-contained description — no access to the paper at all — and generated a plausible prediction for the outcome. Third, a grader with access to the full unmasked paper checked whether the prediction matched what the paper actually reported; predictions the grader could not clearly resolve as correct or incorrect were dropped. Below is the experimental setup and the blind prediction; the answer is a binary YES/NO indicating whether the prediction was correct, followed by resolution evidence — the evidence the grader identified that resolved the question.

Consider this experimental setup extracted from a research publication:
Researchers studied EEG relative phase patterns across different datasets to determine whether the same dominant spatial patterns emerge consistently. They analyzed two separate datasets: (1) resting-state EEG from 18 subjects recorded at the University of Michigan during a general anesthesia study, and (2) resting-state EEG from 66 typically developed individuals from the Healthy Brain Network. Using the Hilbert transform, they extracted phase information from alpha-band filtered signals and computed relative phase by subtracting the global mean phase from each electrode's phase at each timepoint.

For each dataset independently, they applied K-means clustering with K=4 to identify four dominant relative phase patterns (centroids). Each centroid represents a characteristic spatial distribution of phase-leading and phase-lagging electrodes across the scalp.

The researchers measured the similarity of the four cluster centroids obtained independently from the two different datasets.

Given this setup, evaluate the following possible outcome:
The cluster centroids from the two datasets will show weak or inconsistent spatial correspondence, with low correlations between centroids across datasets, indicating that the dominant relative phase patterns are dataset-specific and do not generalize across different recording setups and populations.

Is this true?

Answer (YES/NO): NO